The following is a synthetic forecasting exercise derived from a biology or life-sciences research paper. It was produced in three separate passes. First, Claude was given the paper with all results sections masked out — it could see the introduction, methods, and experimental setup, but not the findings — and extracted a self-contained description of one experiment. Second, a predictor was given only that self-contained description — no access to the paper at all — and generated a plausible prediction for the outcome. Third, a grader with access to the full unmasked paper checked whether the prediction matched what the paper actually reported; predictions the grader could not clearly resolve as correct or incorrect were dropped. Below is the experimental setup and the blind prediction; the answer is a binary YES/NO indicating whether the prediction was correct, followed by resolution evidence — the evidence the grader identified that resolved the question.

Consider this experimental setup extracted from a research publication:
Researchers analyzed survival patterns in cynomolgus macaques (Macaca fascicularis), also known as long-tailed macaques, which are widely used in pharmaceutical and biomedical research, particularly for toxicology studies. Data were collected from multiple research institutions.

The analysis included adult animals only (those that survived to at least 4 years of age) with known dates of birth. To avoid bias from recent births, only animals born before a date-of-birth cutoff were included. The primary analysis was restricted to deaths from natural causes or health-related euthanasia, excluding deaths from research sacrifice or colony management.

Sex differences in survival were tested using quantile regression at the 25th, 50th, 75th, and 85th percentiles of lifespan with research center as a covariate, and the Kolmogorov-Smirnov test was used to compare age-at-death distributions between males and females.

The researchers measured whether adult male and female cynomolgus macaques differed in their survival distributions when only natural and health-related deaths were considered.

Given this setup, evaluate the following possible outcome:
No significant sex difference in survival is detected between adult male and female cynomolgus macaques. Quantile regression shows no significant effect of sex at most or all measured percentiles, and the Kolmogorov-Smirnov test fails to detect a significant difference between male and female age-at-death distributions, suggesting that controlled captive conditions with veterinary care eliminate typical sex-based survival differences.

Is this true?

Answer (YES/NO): NO